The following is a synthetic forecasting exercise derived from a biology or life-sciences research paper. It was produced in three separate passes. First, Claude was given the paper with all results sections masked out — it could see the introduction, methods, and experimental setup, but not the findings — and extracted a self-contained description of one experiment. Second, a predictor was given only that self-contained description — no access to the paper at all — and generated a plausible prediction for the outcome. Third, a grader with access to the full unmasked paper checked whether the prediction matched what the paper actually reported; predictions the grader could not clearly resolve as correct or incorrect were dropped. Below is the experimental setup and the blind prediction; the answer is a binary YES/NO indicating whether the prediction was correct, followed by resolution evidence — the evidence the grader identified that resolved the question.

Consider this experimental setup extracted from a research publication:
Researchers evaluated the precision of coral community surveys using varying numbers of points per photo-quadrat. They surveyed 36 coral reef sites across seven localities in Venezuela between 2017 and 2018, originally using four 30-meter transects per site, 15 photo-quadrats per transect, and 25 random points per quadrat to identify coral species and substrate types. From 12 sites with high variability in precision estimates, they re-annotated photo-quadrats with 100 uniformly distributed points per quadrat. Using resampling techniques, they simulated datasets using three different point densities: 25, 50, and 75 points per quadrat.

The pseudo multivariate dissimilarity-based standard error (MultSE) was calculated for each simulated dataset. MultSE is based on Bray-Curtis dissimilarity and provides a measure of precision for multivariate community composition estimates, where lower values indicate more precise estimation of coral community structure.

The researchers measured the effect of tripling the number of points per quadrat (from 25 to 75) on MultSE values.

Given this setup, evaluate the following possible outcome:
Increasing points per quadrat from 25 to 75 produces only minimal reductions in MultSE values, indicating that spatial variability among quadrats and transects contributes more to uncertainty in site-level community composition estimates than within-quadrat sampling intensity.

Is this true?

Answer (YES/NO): NO